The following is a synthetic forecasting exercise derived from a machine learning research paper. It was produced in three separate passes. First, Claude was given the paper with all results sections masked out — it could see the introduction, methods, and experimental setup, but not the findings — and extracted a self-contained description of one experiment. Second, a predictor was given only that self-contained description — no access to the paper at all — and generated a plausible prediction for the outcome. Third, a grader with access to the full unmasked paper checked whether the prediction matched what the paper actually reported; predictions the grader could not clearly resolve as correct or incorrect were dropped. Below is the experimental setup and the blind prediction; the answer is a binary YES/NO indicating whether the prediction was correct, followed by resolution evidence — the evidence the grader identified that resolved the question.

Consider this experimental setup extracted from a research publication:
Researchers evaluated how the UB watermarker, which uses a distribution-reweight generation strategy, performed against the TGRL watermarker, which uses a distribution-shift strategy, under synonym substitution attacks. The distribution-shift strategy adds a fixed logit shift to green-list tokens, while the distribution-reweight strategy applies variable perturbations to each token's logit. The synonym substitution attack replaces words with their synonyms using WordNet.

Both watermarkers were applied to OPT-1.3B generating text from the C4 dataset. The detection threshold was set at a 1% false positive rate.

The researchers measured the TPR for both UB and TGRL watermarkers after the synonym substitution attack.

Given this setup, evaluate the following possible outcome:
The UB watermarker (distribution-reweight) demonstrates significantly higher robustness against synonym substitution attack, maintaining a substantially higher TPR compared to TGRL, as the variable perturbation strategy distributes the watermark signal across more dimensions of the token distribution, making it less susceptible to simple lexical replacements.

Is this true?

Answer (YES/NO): NO